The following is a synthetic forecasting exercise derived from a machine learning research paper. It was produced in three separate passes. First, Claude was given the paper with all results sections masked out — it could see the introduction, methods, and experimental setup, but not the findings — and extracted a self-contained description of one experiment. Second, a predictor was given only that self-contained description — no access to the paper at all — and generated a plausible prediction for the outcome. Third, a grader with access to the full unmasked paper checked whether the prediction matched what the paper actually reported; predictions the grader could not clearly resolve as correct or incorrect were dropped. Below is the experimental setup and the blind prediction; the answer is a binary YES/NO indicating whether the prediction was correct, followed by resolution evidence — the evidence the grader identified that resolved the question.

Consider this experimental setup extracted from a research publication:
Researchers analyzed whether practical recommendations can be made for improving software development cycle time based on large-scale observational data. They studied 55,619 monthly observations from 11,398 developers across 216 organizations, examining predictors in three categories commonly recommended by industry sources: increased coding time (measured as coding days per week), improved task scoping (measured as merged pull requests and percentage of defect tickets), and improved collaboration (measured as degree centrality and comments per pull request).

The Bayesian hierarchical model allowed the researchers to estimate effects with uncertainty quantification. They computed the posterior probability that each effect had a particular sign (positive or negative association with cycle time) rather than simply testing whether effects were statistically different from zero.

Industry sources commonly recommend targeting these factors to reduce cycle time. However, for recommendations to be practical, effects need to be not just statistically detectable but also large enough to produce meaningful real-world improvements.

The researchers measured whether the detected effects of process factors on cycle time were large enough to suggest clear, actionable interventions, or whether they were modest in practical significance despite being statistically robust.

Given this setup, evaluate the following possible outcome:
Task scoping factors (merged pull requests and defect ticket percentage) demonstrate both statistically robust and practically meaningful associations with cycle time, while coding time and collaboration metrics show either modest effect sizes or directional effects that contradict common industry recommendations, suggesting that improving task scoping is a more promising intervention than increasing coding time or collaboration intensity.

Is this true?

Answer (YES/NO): NO